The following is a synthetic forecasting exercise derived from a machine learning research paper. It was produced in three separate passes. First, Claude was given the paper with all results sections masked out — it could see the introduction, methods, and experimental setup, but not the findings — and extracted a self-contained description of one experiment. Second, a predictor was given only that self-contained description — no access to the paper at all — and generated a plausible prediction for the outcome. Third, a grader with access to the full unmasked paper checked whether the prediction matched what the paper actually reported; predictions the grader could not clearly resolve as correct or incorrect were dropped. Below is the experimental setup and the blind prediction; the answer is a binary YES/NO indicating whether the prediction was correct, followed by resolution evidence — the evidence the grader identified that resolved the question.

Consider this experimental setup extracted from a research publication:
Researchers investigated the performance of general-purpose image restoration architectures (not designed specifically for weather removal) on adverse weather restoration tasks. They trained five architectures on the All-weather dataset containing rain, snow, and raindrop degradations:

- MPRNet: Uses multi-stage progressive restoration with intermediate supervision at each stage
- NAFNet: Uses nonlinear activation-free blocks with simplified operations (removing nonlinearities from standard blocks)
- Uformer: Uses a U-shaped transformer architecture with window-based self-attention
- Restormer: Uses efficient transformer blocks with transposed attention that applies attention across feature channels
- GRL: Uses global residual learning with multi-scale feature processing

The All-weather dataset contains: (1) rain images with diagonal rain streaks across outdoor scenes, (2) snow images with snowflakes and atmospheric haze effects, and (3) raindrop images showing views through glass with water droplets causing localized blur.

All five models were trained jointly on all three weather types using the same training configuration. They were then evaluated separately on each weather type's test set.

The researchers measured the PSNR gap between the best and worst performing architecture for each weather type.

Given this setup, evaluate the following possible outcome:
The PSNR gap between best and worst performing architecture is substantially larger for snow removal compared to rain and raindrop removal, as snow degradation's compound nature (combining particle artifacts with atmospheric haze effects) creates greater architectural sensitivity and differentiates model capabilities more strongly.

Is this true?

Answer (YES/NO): NO